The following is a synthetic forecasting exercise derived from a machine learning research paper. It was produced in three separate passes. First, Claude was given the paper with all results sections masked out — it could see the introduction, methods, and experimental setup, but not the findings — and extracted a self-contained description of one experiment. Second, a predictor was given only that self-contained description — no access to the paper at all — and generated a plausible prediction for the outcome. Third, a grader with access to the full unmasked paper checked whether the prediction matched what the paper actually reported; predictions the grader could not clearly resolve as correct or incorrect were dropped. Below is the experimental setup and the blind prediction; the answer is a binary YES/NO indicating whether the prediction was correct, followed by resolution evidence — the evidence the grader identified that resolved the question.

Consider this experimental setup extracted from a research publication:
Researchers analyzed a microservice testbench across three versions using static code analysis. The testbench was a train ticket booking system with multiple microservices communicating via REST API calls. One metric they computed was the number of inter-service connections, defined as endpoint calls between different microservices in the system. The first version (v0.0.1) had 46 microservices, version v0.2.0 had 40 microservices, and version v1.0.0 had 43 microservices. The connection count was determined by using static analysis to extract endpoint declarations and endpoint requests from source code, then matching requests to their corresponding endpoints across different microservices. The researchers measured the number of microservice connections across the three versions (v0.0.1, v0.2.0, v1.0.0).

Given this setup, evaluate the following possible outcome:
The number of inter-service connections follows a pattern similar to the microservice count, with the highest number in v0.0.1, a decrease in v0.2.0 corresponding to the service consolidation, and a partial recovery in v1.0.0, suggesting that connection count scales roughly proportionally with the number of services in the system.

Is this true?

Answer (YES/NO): NO